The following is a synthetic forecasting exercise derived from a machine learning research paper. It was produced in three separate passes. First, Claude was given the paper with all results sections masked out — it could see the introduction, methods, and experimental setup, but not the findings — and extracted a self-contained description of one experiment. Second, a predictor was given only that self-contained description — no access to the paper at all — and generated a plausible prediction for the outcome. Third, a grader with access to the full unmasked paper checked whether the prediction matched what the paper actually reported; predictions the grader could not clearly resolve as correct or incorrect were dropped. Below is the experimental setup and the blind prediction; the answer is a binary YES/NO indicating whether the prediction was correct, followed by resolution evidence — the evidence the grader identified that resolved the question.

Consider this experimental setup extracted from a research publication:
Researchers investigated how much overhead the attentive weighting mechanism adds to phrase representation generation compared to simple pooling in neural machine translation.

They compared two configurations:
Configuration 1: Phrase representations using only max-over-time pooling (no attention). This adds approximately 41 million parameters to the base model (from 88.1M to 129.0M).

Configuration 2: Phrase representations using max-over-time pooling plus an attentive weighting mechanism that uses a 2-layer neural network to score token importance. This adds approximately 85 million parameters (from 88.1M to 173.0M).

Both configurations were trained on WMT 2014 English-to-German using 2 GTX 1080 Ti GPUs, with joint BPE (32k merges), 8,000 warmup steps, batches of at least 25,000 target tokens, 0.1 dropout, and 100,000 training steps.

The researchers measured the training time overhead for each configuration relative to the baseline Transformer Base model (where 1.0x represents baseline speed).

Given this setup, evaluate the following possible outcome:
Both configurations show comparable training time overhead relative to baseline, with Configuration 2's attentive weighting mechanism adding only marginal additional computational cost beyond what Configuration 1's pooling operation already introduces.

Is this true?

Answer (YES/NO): YES